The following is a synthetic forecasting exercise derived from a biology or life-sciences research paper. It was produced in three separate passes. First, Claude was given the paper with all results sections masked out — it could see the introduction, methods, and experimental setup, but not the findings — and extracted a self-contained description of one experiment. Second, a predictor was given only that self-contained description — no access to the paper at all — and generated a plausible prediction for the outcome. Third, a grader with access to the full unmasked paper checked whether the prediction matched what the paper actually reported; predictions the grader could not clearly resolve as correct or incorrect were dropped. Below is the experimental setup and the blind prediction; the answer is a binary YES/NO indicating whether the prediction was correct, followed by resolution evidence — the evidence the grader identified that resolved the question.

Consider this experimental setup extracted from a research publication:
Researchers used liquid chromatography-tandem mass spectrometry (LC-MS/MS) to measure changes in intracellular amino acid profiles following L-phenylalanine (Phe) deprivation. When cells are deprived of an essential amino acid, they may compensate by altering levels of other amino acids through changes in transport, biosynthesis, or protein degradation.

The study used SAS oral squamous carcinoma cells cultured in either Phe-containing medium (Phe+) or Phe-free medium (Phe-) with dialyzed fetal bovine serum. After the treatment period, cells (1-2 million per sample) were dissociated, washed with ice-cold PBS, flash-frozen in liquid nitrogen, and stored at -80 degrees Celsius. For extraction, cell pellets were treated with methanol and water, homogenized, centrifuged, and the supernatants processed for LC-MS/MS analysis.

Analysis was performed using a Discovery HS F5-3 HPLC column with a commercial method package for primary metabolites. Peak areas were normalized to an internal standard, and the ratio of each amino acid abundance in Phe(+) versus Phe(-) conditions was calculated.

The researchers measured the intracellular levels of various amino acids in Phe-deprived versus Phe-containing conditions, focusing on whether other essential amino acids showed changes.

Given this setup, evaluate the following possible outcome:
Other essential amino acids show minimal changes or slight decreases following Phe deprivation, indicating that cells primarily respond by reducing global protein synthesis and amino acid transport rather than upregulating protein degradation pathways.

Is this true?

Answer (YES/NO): NO